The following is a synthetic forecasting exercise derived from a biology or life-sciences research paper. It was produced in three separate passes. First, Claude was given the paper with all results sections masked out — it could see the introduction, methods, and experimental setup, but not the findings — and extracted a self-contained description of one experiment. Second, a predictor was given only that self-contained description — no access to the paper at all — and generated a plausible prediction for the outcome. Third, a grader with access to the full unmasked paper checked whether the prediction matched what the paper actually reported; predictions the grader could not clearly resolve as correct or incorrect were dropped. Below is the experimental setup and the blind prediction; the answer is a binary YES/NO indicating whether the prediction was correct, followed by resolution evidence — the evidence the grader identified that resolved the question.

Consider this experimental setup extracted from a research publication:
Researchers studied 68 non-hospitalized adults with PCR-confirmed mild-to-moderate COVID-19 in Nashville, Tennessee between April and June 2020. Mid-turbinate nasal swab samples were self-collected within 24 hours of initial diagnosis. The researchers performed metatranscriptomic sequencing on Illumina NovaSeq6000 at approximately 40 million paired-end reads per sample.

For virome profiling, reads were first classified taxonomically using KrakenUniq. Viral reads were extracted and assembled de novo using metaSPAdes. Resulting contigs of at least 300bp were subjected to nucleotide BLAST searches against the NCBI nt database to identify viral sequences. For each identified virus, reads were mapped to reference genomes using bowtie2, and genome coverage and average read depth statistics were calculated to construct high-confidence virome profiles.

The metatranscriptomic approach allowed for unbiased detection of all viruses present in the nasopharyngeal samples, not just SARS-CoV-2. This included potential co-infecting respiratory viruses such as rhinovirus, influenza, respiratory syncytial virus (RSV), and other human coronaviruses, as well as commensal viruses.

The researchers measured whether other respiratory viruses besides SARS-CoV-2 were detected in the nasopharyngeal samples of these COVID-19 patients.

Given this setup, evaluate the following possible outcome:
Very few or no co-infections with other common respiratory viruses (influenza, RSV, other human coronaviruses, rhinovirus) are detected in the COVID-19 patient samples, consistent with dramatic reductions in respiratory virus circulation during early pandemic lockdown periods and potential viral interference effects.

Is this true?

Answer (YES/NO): YES